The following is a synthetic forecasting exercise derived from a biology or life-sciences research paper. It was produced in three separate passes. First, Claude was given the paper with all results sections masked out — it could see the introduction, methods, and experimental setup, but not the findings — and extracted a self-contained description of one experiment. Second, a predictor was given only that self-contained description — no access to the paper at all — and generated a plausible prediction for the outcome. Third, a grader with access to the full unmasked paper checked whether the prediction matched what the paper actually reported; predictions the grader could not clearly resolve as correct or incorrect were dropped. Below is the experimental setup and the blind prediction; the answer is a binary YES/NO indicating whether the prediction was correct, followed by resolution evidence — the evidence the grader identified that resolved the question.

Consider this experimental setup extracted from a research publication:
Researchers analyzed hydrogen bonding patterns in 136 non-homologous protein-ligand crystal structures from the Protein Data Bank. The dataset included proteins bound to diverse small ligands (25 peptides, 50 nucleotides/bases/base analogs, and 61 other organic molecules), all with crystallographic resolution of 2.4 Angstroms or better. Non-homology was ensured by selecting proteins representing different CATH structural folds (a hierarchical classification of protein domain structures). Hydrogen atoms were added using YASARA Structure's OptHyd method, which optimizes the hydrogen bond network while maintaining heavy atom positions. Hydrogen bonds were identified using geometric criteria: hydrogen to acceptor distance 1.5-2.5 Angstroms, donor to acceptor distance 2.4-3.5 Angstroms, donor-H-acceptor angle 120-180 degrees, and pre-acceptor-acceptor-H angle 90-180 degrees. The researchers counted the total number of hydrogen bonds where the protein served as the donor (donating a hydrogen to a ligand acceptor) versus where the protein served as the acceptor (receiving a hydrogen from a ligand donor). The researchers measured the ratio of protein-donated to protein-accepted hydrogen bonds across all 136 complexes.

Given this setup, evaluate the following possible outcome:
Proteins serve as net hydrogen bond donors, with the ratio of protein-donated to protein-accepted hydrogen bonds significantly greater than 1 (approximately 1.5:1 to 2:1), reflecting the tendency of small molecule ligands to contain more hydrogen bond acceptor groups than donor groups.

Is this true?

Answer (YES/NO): YES